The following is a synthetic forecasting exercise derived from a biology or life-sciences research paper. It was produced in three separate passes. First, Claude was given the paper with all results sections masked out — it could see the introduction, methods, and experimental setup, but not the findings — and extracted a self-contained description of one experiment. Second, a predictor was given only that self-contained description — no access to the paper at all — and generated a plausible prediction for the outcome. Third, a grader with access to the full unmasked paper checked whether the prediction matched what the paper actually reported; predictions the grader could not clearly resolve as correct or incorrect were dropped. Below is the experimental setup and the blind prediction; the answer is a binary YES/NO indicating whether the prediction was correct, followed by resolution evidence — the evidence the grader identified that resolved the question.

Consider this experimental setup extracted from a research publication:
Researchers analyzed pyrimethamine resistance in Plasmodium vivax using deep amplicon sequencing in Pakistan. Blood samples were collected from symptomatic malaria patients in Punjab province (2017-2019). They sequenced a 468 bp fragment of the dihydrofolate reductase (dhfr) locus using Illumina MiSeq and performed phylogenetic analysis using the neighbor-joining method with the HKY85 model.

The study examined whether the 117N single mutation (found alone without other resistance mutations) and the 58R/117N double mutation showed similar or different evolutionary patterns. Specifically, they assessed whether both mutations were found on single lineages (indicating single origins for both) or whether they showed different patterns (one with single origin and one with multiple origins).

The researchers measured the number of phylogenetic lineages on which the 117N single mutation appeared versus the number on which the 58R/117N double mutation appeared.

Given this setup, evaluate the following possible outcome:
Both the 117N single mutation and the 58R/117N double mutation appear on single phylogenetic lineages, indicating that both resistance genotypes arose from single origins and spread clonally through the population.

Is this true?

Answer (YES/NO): NO